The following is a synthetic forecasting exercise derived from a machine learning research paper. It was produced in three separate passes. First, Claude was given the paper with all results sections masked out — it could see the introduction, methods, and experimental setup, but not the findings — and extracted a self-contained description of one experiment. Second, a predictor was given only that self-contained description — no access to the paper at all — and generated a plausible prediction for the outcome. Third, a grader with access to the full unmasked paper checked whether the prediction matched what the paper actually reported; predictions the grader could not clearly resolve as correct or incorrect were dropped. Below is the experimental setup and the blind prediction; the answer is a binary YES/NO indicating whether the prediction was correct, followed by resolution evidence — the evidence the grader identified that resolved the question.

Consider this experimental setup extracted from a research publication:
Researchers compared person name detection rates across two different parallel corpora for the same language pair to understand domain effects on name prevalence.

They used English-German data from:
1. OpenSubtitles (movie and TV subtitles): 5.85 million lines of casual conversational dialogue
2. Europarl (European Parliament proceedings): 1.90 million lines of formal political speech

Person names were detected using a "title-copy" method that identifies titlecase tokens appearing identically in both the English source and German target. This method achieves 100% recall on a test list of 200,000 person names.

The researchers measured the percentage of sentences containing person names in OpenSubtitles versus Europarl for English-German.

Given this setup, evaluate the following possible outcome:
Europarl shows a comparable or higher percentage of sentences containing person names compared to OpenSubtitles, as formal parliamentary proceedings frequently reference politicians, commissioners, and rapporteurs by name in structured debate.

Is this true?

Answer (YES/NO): YES